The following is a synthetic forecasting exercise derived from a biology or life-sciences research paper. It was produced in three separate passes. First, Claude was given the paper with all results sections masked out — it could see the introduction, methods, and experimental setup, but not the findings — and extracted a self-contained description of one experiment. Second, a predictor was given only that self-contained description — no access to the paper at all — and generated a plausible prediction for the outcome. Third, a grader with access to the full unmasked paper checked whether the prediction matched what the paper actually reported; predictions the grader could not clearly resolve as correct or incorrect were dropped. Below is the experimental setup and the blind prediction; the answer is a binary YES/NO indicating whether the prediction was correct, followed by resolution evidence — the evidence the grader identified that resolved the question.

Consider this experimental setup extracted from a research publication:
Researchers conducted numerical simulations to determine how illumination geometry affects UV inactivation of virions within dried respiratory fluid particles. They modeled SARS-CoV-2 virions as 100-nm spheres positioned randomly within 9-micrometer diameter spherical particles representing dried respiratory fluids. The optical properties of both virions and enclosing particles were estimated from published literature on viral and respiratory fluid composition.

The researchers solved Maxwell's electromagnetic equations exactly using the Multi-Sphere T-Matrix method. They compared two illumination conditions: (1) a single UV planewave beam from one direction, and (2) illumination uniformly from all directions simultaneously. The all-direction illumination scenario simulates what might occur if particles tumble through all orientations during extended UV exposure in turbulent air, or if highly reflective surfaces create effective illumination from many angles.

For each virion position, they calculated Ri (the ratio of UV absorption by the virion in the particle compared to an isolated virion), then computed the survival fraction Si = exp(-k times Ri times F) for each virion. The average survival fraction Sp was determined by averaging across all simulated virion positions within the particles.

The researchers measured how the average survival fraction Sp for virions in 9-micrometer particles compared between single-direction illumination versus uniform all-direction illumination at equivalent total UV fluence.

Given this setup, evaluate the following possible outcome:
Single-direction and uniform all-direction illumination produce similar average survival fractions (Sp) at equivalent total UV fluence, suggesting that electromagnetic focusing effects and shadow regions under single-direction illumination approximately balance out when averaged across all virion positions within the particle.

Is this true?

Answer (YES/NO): NO